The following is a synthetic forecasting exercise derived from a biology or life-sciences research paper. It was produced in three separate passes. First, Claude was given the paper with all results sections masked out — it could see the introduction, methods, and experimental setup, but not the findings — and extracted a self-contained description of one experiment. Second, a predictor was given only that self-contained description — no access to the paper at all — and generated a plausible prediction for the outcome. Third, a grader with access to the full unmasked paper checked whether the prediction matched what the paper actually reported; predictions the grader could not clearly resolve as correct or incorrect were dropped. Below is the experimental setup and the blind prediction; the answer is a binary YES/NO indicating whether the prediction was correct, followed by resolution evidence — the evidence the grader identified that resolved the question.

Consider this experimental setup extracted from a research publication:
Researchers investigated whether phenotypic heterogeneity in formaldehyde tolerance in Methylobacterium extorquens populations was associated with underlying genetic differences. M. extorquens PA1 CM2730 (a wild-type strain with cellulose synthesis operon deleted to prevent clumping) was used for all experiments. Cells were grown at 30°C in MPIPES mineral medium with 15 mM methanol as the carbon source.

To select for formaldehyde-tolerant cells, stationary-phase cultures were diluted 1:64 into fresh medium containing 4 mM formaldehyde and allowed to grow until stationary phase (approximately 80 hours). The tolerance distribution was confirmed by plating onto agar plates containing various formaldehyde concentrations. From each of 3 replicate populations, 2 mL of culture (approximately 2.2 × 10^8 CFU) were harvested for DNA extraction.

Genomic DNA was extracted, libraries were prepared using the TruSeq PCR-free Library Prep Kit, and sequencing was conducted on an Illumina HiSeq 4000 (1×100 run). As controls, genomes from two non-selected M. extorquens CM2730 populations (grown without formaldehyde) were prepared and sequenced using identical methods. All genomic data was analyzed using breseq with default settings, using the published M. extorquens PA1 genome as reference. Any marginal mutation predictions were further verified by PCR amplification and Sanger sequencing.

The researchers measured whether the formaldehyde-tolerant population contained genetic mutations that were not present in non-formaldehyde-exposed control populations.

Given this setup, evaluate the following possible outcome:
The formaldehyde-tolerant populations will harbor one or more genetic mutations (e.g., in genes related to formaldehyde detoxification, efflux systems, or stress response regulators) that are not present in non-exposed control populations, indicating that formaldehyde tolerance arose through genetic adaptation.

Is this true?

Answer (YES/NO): NO